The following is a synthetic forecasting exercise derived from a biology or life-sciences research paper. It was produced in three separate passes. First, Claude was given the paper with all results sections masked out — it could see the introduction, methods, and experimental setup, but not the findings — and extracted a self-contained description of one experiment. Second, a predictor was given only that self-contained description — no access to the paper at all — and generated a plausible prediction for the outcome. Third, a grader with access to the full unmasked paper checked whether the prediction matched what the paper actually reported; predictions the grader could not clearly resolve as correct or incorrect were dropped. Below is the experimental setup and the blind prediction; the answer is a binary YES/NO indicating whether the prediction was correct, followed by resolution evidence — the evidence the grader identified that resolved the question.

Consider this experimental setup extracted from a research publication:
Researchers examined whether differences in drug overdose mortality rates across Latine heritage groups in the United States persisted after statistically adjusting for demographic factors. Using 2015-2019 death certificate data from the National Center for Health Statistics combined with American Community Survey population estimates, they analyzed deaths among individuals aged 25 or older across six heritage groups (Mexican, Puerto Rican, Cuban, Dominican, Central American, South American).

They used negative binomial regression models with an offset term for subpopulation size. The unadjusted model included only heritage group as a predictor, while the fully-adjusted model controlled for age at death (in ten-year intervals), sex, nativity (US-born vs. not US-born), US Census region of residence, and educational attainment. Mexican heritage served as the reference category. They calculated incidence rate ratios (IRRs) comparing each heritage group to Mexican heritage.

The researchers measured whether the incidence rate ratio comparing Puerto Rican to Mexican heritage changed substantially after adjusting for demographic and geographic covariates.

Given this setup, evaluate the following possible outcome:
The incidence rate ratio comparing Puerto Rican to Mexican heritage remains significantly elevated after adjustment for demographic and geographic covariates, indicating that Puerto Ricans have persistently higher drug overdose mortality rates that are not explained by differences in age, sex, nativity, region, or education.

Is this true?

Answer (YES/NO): YES